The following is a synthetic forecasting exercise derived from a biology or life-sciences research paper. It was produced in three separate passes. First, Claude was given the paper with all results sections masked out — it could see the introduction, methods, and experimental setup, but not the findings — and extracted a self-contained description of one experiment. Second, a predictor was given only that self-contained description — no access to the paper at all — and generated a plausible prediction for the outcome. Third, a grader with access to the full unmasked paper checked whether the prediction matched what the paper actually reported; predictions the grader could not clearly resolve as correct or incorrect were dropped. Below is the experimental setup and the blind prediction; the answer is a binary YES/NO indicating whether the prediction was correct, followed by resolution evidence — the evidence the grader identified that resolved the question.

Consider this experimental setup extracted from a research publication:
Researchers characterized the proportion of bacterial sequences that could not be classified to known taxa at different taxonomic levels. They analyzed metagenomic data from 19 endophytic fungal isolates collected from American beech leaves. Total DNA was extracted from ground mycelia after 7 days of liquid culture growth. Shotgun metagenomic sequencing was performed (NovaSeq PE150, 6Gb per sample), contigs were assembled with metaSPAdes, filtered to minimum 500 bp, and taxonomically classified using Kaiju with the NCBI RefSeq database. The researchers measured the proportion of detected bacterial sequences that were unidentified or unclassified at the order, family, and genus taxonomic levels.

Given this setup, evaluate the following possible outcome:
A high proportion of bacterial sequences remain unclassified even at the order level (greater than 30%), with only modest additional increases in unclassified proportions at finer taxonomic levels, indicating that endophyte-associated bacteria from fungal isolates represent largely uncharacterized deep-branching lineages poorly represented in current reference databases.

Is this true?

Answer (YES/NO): NO